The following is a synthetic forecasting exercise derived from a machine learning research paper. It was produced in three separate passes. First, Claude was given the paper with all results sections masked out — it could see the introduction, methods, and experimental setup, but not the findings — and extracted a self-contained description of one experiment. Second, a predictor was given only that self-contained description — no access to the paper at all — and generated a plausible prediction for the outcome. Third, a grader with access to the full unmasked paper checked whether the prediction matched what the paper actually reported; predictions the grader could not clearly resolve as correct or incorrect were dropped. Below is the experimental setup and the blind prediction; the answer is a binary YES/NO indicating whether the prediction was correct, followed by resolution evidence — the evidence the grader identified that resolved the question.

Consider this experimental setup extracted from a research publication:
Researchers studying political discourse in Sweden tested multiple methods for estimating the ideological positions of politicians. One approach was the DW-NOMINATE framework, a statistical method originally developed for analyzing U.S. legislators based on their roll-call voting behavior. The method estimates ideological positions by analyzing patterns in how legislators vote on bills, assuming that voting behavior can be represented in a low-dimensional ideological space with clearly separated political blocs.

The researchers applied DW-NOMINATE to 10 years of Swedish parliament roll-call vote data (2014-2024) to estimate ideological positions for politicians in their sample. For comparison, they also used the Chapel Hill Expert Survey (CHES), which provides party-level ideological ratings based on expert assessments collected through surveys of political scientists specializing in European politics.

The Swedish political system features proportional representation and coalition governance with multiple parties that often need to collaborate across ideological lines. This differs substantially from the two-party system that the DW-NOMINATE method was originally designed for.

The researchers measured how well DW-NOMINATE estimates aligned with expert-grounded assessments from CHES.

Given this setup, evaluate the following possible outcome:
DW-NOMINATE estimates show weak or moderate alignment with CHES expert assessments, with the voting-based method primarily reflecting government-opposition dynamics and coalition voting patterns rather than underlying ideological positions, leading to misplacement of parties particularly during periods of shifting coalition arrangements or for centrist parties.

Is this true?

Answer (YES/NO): NO